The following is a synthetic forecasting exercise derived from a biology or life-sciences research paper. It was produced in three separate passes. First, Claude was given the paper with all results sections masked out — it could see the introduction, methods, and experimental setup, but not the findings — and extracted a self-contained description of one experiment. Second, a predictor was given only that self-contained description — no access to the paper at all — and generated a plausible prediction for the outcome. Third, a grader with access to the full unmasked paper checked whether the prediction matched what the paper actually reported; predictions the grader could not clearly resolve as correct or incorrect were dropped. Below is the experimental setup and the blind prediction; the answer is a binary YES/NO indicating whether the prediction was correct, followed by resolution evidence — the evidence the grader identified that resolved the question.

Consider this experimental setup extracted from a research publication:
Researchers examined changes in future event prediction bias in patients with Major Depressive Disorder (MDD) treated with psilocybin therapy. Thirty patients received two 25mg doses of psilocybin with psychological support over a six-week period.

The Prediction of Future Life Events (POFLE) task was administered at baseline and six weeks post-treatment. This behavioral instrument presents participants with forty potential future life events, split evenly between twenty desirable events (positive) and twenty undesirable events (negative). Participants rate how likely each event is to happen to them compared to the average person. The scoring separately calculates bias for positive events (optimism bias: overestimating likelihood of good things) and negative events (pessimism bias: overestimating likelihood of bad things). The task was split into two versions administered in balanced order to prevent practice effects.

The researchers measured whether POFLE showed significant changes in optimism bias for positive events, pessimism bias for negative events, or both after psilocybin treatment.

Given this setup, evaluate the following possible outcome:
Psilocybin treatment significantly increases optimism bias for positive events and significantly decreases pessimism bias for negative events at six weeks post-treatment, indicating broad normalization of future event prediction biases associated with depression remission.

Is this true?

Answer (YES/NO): NO